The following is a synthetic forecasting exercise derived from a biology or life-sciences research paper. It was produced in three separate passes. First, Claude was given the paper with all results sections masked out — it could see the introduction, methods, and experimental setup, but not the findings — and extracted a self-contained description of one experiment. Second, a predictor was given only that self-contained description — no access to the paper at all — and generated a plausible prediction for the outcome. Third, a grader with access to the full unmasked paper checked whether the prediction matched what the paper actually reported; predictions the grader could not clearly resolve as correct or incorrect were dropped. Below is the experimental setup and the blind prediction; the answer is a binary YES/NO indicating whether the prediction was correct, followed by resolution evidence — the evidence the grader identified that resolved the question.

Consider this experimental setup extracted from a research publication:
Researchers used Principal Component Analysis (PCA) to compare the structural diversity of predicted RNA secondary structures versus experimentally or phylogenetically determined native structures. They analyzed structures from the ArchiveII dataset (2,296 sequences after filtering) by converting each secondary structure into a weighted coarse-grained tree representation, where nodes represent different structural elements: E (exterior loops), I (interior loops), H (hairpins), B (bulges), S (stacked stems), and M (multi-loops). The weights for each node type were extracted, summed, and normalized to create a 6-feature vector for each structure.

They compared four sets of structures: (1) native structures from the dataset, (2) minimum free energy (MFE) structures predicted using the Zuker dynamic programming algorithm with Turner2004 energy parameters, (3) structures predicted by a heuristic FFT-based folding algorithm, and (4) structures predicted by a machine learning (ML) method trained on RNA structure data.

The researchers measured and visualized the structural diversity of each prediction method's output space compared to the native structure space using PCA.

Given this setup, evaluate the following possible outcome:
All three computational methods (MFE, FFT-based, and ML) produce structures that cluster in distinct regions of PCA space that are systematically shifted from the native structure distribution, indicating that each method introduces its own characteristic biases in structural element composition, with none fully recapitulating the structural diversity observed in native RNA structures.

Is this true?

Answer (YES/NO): NO